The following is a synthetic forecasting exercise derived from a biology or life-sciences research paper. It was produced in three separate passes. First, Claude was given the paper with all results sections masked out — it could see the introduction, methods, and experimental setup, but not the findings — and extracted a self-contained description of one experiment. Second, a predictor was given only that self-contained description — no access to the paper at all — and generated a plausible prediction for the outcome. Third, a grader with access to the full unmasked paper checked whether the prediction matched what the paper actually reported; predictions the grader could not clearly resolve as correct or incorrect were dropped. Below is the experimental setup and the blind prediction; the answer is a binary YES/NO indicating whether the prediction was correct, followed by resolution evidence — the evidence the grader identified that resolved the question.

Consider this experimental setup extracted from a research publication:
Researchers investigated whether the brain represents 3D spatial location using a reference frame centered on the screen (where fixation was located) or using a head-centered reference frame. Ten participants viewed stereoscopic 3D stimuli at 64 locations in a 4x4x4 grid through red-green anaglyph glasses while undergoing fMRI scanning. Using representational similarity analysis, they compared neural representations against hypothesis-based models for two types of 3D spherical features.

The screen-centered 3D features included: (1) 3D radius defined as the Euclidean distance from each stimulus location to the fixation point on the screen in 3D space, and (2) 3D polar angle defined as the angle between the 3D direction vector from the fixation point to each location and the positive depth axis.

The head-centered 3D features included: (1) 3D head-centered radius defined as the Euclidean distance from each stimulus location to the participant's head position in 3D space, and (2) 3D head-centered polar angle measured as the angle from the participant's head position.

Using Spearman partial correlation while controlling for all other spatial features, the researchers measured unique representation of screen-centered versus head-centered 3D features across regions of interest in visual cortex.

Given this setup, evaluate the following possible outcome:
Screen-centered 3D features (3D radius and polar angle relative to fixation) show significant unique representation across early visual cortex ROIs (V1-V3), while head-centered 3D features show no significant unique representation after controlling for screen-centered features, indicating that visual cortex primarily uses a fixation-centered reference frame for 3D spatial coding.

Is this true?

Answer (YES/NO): NO